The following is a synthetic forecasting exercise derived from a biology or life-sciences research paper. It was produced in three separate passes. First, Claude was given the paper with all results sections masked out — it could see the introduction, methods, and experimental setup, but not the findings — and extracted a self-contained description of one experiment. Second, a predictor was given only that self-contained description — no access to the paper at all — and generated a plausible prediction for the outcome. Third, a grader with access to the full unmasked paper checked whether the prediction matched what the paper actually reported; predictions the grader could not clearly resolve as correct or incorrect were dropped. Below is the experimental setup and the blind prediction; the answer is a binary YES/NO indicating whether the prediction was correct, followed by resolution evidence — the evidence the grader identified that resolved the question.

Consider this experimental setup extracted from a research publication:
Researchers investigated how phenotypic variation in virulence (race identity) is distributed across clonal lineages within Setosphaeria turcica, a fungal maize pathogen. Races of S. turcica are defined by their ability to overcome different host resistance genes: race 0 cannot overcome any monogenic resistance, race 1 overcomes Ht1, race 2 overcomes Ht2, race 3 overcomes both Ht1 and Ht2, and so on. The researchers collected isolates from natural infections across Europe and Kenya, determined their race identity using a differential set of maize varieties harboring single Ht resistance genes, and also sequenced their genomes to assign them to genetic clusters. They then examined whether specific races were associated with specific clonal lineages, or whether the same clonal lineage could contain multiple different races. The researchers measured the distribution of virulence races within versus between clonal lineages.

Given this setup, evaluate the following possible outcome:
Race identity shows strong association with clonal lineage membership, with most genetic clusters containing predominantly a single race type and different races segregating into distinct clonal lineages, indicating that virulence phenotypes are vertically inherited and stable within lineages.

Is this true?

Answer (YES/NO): NO